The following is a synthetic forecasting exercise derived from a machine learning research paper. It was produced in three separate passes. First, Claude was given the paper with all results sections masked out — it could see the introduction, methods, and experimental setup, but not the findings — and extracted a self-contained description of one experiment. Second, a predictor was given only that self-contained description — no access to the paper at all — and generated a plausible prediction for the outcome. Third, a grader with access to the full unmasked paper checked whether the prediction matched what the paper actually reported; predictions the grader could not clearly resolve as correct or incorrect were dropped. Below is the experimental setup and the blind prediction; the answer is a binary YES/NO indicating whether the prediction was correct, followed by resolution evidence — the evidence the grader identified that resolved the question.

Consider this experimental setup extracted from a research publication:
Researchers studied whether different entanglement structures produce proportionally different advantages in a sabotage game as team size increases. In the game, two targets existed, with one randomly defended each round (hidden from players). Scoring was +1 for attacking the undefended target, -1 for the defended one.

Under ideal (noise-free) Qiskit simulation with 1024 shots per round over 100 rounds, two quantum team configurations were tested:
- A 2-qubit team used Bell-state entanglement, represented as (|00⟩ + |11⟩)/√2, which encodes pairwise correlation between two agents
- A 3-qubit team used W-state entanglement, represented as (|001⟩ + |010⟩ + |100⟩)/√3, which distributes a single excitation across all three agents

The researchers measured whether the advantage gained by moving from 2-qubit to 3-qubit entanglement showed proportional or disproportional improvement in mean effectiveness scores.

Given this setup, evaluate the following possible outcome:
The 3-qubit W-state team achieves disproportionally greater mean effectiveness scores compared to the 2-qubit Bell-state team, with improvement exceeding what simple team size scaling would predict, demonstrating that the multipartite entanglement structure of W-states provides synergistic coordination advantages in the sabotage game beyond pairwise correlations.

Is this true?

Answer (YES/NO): YES